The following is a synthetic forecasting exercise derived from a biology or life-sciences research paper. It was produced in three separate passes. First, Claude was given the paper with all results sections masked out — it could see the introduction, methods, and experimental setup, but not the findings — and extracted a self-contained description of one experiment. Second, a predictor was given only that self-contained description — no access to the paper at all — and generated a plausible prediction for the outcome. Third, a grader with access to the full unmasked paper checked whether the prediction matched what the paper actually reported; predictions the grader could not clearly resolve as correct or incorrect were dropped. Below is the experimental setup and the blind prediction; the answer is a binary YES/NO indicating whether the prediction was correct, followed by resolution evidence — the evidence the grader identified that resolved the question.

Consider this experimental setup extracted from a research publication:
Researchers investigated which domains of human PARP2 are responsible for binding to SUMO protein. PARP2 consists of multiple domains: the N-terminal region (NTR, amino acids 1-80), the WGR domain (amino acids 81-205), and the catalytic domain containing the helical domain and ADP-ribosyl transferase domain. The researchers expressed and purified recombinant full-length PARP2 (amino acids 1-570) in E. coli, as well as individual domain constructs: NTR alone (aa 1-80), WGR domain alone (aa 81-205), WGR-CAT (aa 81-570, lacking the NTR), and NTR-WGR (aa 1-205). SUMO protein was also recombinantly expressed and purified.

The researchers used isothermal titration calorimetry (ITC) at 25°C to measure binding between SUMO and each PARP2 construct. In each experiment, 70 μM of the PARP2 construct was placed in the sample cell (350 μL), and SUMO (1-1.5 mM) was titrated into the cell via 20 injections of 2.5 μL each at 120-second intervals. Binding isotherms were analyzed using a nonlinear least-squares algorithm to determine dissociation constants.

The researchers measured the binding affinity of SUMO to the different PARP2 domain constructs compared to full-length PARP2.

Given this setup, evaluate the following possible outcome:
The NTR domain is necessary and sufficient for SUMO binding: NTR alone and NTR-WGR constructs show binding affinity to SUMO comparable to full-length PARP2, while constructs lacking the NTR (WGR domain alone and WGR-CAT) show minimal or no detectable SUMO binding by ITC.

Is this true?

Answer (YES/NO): NO